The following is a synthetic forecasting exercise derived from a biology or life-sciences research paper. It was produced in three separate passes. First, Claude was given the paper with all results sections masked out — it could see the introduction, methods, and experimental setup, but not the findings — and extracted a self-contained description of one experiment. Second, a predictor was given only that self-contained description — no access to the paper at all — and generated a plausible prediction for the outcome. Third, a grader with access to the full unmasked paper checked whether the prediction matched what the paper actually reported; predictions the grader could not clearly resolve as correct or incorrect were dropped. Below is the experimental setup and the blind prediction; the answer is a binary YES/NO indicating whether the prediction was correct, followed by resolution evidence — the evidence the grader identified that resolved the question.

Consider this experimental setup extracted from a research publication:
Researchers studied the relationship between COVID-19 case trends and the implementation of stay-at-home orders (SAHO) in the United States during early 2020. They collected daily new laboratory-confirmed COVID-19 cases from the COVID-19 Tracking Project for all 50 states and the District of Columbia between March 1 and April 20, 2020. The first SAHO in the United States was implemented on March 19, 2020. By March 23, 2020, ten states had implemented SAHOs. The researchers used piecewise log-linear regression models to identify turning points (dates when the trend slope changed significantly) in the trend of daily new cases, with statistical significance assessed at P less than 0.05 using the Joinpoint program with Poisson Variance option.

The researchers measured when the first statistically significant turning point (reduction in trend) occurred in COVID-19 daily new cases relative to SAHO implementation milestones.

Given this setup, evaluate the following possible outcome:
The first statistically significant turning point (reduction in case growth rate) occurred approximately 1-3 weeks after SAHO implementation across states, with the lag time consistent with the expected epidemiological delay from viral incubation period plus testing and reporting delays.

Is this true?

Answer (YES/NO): NO